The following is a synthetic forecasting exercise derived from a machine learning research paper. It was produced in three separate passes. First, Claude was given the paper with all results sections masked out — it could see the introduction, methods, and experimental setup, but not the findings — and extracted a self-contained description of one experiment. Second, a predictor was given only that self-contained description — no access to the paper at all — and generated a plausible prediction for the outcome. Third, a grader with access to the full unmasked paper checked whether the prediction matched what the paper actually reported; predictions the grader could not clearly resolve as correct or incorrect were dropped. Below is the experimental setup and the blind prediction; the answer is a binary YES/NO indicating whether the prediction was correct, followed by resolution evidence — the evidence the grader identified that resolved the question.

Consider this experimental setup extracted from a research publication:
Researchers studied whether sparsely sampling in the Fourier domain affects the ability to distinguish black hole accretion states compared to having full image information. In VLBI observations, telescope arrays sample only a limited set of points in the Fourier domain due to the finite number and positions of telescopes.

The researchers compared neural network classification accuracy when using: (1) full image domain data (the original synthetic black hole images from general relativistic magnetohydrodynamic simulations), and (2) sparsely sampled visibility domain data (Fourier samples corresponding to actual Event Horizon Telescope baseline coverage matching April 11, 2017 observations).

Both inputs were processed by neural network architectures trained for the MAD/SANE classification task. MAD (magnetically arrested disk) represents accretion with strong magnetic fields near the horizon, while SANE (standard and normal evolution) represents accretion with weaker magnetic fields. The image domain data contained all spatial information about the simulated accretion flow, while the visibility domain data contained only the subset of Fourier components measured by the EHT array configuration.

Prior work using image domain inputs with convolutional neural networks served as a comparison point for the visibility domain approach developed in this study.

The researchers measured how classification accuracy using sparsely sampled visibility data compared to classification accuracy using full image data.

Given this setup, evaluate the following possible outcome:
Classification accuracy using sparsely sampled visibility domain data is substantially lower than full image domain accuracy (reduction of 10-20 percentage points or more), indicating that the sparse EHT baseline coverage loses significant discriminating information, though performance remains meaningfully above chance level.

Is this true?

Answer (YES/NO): YES